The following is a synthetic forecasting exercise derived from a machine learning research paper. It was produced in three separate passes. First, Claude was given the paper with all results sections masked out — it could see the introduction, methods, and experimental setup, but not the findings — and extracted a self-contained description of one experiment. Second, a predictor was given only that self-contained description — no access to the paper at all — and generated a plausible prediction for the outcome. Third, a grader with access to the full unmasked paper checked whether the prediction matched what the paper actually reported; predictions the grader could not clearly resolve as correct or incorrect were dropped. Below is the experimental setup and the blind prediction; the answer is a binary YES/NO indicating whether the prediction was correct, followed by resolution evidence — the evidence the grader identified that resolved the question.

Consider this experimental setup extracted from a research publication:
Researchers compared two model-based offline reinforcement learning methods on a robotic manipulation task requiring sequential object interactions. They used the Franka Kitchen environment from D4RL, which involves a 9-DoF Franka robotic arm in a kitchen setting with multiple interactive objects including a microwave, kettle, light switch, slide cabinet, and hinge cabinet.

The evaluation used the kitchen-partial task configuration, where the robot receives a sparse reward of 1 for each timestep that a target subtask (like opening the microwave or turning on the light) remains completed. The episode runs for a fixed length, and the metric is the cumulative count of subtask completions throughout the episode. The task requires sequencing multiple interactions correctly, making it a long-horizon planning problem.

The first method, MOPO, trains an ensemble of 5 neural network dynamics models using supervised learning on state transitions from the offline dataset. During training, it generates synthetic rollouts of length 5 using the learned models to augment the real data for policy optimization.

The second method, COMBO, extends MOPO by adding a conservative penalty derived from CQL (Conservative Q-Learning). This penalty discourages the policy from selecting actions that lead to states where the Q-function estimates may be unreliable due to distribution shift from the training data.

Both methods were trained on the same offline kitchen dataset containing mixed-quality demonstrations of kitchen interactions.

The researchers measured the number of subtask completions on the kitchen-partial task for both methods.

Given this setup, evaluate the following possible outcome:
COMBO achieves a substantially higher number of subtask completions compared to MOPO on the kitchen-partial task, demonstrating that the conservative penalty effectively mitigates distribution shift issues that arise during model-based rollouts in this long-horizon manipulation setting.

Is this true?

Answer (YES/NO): NO